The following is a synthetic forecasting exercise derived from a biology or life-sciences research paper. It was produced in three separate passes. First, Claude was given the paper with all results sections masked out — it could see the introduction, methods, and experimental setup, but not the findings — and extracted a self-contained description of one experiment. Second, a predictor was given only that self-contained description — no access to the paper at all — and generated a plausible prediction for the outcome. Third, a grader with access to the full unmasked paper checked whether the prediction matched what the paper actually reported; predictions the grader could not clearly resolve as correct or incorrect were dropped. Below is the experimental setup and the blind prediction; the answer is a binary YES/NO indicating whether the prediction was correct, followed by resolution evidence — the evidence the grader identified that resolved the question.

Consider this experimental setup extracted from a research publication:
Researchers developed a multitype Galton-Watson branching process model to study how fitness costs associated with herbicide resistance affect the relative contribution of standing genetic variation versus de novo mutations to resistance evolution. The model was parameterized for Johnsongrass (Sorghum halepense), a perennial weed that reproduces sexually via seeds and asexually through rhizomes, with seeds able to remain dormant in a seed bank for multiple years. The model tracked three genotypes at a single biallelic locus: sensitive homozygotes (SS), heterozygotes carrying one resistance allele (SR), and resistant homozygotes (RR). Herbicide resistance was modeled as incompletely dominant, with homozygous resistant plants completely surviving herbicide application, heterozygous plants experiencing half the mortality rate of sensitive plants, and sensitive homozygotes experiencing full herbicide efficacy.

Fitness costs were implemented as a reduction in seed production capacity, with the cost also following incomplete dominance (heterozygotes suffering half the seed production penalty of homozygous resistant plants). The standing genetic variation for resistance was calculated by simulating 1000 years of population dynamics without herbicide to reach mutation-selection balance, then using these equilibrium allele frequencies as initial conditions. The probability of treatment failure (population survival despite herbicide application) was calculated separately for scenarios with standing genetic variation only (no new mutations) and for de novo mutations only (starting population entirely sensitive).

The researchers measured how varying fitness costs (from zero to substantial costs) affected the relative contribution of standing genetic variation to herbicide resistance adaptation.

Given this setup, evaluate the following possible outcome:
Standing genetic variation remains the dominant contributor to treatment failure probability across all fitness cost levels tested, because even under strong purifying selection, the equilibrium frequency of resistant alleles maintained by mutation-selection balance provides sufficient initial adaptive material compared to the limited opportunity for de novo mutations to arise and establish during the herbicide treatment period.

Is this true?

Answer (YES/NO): NO